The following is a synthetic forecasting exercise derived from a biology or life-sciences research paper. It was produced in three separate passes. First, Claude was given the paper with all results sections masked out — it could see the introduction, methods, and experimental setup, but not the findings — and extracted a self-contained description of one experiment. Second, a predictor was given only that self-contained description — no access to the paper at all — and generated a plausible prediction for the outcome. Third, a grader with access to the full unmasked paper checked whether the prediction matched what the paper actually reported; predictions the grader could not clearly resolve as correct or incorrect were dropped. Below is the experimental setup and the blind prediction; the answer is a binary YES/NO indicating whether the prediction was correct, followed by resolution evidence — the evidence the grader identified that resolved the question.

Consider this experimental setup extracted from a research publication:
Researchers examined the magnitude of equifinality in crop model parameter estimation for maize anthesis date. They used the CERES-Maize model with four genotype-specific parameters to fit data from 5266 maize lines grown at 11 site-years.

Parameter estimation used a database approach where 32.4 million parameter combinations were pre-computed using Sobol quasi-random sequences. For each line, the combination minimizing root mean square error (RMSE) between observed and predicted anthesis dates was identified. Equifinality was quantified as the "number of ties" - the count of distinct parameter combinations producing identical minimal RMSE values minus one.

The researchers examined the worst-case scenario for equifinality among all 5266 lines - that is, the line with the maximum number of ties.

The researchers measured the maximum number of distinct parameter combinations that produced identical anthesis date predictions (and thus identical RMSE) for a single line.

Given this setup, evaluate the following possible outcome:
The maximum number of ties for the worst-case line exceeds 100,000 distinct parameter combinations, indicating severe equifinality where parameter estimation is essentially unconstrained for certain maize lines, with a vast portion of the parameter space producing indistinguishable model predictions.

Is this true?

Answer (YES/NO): YES